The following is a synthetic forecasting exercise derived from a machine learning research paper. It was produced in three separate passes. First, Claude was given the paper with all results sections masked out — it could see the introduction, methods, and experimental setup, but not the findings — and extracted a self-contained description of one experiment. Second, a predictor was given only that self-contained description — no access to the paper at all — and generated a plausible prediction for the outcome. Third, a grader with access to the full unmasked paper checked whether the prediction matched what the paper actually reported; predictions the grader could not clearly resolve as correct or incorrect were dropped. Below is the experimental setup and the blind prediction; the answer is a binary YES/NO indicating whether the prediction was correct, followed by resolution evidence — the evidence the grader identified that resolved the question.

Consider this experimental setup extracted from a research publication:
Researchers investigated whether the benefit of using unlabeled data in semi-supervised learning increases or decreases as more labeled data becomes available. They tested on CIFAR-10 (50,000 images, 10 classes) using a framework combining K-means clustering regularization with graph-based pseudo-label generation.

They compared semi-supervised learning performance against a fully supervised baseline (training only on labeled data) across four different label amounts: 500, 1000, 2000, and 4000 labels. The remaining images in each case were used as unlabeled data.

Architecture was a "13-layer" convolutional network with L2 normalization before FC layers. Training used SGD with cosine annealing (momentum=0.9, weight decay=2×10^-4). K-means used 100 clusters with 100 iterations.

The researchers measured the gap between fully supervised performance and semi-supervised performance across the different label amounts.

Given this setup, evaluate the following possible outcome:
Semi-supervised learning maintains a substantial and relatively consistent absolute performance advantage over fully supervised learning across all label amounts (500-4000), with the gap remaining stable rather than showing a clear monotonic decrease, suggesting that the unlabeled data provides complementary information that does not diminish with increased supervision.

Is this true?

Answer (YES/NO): NO